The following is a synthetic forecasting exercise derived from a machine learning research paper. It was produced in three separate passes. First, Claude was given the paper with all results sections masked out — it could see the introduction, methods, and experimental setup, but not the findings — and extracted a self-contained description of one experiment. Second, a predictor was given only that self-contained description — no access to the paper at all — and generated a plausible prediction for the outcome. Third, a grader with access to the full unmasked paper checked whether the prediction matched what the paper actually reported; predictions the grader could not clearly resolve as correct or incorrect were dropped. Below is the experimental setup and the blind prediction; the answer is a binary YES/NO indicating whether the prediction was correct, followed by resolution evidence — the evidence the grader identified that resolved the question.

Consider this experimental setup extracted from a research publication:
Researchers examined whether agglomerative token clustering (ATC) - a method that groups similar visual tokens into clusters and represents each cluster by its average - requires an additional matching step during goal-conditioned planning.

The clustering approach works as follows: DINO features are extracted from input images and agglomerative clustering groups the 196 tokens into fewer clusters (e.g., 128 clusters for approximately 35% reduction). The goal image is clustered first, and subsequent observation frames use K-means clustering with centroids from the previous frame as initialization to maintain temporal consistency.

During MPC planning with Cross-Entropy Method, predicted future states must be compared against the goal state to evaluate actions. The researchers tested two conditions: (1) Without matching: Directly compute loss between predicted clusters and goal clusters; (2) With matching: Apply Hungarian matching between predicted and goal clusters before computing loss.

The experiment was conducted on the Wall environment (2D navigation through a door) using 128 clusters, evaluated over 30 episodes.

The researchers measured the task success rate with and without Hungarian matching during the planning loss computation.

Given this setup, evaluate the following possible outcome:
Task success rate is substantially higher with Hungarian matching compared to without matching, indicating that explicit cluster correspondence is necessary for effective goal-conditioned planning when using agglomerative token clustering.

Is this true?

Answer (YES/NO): YES